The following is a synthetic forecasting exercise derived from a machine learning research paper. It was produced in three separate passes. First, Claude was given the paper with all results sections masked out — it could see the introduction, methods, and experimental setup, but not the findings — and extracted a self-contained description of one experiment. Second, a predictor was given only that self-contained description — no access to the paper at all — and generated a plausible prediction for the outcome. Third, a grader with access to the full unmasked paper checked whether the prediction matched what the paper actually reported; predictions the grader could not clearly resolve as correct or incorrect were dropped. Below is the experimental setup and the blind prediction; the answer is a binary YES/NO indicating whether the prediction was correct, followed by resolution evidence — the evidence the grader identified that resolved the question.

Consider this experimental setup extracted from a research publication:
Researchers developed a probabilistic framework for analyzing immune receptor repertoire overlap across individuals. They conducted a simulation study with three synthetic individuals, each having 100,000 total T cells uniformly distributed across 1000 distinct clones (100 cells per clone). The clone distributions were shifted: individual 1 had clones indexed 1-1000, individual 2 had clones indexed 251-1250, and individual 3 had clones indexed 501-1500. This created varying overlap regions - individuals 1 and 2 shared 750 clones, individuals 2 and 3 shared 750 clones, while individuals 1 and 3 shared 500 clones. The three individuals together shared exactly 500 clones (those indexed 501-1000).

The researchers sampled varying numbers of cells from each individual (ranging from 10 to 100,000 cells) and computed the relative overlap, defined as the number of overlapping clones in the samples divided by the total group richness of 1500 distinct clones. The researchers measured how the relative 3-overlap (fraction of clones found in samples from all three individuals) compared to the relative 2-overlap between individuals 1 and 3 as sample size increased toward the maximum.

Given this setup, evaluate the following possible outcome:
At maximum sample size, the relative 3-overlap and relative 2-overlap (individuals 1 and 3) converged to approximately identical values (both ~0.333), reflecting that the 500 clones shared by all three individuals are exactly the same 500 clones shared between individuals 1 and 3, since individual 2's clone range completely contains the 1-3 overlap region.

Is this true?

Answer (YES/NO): YES